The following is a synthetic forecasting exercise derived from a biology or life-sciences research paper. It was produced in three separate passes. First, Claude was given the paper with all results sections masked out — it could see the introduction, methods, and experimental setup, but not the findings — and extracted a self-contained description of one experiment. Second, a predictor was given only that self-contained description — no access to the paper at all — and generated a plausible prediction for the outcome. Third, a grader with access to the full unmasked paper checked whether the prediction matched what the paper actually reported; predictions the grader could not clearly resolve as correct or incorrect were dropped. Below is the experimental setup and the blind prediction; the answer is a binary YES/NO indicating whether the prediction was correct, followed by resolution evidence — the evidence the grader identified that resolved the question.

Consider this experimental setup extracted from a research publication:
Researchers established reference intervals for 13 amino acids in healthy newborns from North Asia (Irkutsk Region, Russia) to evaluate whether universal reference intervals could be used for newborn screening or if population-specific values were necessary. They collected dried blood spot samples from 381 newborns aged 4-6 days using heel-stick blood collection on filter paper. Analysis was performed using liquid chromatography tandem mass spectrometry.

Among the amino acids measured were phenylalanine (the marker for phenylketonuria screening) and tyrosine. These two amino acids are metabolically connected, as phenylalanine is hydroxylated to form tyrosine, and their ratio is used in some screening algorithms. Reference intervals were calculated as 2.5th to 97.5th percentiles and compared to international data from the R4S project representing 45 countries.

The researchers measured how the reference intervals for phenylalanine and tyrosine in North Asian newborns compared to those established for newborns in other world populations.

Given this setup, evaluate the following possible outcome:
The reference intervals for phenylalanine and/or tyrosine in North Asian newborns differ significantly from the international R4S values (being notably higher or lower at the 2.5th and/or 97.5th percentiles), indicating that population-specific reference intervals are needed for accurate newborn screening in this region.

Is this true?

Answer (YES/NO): NO